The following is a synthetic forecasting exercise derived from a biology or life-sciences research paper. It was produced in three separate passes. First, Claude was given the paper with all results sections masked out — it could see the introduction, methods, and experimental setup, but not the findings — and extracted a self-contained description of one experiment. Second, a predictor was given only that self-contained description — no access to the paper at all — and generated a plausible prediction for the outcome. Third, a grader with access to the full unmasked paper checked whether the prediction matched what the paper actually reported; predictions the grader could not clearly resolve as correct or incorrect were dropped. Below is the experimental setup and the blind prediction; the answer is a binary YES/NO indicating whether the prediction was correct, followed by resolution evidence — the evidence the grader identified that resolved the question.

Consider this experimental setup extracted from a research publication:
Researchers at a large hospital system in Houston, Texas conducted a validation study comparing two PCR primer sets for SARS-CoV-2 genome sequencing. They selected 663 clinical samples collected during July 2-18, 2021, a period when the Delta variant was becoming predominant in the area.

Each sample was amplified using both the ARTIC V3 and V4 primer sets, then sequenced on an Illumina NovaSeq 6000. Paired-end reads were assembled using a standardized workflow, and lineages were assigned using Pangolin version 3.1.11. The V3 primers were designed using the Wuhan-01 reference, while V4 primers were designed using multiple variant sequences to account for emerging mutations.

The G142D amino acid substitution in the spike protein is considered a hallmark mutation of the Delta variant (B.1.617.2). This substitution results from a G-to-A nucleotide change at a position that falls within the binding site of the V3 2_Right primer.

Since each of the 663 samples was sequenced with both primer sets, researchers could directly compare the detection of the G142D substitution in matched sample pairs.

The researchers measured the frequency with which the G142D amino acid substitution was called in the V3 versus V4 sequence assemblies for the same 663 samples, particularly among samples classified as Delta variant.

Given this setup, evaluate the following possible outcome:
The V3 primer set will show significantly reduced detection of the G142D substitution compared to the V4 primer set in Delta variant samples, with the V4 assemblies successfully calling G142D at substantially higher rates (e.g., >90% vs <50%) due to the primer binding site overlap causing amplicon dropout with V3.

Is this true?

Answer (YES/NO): YES